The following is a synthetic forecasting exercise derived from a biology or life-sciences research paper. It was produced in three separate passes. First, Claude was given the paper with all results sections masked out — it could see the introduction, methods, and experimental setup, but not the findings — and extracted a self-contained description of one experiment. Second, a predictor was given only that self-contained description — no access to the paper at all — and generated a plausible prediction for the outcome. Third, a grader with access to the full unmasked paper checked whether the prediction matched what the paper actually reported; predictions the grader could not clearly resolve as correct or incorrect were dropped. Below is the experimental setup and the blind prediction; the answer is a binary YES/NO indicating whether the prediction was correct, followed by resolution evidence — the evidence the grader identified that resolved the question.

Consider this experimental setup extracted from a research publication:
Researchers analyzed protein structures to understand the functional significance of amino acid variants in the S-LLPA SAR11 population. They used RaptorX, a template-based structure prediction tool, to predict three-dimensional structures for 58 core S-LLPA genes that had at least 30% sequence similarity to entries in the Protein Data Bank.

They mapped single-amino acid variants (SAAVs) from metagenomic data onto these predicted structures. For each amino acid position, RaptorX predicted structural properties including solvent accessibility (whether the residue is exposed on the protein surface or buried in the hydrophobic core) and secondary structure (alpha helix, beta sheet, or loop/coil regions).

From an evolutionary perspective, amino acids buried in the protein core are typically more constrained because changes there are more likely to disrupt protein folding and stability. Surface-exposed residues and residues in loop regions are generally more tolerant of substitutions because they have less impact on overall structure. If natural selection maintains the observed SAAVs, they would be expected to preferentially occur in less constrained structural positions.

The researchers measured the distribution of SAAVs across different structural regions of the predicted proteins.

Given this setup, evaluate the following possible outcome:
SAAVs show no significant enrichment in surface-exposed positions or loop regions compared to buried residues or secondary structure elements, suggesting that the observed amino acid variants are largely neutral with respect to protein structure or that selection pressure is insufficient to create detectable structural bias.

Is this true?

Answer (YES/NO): NO